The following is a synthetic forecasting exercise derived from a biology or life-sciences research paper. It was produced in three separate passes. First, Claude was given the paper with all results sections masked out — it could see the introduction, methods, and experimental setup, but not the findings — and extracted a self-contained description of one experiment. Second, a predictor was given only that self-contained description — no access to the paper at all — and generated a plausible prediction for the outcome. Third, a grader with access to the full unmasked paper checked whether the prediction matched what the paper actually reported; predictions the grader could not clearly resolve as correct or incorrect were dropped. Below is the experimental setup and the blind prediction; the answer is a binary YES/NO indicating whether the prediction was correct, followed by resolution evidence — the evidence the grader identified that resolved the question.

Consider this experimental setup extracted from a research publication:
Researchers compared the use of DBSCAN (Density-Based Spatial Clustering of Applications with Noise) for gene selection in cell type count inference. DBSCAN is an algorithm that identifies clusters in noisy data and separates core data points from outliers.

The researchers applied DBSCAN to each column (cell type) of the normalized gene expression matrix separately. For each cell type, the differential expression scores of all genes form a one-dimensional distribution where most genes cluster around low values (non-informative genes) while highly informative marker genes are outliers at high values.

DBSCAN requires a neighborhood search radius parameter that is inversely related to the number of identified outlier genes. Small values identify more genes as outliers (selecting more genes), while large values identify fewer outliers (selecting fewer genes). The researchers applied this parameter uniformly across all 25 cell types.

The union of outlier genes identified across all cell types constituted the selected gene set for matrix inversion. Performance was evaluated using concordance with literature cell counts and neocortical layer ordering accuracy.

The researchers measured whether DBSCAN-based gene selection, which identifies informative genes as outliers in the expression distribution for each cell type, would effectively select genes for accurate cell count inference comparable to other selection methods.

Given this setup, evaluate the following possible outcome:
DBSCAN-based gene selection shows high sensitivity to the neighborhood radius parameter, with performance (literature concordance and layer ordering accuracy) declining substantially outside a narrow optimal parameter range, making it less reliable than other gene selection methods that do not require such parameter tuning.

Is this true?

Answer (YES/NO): NO